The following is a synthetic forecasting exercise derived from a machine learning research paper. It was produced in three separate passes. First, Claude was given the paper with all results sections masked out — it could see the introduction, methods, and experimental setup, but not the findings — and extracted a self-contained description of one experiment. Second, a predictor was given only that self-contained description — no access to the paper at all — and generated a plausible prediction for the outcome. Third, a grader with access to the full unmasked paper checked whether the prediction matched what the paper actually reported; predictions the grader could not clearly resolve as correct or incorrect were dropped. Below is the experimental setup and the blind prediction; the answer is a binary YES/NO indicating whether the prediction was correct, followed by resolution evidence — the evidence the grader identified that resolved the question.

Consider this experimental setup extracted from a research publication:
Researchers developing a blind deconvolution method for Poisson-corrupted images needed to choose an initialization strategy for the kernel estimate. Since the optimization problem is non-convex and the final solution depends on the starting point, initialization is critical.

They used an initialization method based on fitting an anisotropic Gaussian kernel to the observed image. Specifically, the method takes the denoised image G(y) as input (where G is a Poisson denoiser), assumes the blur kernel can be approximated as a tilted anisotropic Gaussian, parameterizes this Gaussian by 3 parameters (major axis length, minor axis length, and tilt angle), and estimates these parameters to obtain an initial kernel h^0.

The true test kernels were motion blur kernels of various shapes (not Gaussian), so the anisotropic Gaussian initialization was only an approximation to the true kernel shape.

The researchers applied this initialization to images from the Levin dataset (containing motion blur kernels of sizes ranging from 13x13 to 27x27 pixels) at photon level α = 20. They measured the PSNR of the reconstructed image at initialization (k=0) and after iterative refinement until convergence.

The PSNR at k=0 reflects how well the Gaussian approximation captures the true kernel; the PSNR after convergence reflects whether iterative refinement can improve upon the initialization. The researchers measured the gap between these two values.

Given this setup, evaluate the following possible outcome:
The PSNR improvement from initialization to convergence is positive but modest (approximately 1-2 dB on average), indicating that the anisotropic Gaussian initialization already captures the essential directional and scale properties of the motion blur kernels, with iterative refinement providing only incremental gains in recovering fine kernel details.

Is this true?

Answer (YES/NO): NO